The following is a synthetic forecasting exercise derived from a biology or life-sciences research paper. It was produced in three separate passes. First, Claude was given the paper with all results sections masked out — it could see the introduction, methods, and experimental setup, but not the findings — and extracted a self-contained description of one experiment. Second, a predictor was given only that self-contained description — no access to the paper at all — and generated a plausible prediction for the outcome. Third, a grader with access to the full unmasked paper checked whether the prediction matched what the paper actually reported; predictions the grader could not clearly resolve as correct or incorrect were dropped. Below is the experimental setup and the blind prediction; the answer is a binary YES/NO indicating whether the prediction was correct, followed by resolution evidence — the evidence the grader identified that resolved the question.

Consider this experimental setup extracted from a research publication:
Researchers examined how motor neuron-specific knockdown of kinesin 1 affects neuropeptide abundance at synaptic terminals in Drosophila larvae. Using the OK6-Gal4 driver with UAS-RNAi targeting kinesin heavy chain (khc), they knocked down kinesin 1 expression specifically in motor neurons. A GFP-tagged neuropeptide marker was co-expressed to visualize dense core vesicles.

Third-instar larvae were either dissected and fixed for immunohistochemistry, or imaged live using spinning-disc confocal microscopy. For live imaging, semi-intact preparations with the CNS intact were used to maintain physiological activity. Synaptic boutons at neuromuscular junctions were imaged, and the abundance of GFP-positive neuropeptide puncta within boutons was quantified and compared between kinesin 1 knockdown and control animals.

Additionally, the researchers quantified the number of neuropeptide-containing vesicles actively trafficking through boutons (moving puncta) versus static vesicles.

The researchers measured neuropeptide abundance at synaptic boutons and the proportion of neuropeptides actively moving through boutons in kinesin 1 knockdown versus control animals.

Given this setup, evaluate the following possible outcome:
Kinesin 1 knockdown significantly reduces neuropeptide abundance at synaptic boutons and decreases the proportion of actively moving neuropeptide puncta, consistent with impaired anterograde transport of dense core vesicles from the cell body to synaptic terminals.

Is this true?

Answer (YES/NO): YES